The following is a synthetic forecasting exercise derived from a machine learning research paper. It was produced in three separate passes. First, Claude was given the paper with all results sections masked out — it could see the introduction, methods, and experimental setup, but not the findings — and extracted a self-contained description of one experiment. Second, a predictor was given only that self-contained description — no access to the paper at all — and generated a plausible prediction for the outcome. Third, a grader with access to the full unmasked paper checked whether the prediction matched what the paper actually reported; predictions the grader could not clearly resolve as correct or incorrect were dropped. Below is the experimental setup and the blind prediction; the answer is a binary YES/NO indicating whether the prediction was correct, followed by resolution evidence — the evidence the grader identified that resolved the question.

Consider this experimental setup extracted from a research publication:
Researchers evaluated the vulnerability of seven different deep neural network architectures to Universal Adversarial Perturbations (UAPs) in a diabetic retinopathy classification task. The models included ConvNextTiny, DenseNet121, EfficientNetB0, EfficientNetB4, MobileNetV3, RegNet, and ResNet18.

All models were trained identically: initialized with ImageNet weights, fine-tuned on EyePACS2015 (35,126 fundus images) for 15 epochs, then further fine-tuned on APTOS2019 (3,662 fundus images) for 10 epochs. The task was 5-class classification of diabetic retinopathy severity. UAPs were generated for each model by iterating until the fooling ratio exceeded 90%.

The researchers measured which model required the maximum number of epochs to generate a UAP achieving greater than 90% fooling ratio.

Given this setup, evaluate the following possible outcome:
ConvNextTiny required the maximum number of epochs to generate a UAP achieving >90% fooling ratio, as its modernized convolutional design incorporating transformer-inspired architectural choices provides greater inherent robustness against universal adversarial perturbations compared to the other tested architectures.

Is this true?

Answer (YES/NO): NO